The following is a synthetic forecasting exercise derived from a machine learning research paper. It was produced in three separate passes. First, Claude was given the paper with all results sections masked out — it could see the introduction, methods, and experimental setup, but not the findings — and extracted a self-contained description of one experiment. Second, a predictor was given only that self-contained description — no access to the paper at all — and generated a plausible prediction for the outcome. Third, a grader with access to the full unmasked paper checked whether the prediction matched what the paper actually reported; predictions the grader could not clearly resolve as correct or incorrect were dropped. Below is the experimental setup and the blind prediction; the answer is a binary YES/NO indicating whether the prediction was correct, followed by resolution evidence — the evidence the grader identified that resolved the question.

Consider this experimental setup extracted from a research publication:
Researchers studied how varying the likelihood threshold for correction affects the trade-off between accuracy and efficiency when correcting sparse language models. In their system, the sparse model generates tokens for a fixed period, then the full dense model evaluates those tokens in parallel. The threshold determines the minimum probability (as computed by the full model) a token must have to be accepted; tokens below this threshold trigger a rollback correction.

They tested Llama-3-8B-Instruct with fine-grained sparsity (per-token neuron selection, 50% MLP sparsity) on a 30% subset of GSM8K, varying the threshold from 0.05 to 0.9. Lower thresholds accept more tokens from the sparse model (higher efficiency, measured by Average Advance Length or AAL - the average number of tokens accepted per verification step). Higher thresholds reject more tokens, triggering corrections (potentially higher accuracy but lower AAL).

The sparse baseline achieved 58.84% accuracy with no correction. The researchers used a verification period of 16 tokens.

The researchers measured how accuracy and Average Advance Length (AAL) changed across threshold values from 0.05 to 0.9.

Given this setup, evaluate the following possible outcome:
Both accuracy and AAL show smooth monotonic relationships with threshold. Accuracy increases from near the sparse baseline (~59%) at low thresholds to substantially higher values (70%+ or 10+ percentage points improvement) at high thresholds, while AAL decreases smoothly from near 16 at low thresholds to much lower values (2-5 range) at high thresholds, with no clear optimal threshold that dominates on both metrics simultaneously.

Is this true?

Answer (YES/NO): NO